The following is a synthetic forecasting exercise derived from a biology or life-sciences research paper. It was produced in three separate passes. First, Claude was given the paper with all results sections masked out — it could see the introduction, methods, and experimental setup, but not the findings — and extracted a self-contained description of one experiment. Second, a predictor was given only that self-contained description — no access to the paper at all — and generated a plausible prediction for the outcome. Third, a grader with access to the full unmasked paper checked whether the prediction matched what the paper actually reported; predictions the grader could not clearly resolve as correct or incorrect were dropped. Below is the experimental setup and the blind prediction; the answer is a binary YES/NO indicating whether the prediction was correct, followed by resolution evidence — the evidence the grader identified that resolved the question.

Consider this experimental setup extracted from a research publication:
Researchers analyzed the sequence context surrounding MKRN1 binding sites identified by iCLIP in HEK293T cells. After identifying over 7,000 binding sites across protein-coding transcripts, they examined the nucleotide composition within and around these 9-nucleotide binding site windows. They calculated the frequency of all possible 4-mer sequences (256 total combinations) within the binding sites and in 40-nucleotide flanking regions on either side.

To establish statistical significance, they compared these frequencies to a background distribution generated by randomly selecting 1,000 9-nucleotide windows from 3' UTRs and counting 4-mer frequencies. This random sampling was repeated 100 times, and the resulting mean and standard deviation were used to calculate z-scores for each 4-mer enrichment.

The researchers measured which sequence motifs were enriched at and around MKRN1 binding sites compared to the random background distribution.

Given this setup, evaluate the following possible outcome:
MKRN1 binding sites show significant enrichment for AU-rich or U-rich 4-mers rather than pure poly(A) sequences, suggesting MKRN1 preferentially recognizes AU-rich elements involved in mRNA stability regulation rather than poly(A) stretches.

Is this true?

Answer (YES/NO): NO